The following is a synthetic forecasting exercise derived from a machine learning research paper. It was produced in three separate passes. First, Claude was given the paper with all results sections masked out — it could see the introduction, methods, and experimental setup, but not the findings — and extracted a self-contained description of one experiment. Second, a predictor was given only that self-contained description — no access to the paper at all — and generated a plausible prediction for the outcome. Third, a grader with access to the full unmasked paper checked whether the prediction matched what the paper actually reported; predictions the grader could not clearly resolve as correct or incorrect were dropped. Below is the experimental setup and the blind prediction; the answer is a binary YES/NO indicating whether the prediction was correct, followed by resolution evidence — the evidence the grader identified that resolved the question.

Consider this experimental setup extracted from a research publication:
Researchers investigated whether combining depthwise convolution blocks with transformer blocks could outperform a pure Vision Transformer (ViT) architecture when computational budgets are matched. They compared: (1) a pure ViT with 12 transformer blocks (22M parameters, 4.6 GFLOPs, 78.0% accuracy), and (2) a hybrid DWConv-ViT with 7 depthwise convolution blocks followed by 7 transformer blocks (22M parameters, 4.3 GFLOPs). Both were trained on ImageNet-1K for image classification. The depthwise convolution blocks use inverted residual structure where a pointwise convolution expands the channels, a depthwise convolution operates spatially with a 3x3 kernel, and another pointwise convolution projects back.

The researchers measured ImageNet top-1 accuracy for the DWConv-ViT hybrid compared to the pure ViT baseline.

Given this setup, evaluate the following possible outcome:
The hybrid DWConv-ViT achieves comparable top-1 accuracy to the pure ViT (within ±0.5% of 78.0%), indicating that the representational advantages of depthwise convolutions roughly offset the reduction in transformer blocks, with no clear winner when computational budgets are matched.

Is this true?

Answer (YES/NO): NO